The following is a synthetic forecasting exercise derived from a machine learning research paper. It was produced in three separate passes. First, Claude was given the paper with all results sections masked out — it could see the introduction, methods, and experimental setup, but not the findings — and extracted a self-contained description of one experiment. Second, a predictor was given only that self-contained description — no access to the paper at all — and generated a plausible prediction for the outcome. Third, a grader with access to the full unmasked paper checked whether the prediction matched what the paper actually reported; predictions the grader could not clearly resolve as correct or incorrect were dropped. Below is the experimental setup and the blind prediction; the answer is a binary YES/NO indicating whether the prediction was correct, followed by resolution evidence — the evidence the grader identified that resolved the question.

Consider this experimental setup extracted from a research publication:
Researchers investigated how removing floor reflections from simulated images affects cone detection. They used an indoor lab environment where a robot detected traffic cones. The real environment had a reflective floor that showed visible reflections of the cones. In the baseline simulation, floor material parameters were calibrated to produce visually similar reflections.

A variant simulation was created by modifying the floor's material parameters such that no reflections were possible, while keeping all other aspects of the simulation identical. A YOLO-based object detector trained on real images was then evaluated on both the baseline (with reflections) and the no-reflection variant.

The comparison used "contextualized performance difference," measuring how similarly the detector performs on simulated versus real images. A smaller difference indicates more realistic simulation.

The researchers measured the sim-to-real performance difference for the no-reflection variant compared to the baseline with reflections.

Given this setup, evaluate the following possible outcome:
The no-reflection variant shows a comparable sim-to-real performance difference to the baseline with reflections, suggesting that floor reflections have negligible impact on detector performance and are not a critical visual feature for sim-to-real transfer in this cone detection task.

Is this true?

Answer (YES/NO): YES